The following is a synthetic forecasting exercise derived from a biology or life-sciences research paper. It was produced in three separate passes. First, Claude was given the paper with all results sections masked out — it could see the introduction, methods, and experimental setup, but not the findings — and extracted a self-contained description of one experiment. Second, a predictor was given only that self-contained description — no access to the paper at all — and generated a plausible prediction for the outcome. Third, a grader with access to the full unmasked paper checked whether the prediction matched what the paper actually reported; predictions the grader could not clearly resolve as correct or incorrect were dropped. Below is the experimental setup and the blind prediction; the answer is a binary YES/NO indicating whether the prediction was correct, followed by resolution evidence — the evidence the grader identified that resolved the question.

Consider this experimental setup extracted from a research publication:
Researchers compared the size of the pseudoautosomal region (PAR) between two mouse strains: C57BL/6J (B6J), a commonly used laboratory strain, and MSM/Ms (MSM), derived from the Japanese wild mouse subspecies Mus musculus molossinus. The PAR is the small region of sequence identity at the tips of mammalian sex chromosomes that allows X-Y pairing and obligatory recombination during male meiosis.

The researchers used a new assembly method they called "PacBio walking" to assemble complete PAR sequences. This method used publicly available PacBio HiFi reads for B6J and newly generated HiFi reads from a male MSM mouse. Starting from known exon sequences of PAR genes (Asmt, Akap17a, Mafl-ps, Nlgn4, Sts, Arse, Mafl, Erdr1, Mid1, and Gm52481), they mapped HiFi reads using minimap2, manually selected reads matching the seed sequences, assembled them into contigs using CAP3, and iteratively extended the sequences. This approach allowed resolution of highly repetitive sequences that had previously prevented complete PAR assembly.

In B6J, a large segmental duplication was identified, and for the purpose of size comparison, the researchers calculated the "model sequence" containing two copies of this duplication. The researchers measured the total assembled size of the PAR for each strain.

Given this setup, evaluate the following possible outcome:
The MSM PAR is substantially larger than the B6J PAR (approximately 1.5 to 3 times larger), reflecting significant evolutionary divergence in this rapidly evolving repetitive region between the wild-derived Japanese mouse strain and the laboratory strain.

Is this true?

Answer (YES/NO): NO